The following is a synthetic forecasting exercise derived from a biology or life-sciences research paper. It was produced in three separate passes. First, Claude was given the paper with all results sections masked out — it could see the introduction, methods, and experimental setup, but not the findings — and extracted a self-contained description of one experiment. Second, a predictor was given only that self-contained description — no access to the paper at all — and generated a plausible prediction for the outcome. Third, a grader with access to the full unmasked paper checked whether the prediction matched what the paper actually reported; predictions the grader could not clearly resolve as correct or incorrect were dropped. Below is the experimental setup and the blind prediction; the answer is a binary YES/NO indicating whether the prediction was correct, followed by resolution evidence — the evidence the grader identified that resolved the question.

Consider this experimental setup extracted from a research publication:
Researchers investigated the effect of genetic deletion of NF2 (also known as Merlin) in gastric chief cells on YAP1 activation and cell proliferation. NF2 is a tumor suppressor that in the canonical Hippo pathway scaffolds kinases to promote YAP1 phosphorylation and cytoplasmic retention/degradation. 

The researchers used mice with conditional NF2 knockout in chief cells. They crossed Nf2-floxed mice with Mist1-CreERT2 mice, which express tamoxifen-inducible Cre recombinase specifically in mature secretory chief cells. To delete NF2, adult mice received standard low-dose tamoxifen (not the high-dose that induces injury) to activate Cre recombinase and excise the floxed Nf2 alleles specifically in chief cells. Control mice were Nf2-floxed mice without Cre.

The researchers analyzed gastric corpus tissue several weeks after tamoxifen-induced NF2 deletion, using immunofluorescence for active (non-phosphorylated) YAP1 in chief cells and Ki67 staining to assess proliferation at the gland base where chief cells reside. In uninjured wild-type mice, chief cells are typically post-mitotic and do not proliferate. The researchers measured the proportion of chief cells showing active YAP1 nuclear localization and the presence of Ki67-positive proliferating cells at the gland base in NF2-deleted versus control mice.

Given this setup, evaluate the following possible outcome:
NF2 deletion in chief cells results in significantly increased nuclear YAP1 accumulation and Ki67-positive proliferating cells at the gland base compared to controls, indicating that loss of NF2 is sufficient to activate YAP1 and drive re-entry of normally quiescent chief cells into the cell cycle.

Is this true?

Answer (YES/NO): YES